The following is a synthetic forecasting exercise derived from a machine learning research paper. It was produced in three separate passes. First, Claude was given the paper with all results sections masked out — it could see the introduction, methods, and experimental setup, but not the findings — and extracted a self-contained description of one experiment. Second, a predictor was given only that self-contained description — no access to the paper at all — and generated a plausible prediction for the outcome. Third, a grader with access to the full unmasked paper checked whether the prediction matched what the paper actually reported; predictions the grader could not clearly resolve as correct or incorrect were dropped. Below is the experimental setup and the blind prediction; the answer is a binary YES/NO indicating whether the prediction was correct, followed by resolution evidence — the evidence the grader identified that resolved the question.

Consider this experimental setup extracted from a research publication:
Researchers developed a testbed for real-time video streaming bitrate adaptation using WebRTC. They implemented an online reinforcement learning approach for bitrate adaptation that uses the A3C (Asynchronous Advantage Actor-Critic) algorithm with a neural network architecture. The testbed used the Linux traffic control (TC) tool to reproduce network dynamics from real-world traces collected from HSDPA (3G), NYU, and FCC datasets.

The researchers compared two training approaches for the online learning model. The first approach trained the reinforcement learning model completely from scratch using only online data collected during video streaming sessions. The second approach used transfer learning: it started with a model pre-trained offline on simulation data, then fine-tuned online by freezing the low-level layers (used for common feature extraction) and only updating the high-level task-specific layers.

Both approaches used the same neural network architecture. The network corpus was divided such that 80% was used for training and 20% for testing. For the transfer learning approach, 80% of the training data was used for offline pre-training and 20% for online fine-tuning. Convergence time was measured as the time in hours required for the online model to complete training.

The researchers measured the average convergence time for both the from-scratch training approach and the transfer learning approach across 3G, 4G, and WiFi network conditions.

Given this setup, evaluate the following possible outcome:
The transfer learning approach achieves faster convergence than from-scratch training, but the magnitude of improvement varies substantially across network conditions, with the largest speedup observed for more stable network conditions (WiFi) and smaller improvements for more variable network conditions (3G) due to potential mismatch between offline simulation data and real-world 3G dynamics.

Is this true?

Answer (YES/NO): NO